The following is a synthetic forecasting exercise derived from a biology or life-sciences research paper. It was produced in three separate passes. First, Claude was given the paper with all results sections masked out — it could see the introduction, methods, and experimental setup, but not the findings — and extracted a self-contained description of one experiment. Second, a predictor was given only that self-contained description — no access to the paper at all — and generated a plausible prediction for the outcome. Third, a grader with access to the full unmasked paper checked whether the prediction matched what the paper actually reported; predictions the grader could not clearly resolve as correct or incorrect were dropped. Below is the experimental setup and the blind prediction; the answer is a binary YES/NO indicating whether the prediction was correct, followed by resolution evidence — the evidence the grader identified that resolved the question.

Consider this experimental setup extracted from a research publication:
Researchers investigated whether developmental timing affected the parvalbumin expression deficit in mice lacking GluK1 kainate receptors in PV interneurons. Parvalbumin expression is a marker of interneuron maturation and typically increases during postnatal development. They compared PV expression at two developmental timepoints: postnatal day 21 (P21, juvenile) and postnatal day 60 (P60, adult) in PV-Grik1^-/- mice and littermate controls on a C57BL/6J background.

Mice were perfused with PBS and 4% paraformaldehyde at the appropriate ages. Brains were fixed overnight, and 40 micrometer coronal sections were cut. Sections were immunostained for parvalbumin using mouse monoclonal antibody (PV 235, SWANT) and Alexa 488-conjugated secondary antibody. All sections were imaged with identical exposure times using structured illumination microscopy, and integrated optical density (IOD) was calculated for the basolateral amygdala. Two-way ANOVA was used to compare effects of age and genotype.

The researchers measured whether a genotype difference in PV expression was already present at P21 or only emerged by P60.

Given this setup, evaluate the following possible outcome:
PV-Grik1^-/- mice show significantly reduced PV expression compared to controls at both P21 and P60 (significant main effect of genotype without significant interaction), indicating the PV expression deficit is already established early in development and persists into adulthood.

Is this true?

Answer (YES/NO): YES